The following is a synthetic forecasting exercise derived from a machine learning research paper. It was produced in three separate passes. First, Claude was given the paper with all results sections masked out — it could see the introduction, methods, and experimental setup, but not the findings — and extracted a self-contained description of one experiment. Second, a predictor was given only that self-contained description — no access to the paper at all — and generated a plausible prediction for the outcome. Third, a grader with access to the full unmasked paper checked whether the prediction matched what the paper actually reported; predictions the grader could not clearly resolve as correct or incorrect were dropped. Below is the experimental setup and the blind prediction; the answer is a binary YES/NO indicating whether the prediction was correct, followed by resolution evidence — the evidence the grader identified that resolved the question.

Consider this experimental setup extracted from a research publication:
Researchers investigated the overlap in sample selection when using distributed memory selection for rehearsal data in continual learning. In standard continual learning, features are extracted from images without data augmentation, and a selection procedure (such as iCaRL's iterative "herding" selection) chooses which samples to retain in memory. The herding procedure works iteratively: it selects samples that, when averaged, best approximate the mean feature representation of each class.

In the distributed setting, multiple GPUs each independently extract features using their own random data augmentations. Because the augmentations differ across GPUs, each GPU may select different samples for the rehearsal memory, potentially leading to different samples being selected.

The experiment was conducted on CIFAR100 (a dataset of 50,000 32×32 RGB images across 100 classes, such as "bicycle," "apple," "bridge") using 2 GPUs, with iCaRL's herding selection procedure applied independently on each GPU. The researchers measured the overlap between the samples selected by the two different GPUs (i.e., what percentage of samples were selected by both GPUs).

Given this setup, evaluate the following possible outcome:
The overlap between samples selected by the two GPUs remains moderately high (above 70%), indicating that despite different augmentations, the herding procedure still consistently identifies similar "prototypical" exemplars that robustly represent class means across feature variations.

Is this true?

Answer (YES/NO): NO